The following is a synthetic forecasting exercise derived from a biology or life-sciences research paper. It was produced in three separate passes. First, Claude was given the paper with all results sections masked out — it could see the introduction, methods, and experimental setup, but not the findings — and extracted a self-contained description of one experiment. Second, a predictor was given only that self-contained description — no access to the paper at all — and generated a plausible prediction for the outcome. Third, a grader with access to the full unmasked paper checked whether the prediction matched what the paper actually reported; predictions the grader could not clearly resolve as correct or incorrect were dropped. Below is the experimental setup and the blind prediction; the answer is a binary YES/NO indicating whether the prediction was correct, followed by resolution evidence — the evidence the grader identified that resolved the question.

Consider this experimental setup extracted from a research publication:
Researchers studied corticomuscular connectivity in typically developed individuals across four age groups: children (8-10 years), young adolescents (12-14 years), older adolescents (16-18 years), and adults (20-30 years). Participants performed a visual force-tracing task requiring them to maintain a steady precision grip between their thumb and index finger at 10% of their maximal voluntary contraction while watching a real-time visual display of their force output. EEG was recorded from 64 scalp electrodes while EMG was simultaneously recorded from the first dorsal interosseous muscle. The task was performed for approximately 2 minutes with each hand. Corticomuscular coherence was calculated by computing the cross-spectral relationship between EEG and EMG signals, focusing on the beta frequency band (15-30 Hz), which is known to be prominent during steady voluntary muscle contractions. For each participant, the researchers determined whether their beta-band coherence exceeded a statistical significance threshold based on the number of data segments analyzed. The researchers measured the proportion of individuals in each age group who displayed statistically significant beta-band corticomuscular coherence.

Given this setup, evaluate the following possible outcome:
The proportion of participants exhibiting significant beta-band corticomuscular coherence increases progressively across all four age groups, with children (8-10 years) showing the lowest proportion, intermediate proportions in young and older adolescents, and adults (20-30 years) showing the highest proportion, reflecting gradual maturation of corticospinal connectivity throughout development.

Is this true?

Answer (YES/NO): NO